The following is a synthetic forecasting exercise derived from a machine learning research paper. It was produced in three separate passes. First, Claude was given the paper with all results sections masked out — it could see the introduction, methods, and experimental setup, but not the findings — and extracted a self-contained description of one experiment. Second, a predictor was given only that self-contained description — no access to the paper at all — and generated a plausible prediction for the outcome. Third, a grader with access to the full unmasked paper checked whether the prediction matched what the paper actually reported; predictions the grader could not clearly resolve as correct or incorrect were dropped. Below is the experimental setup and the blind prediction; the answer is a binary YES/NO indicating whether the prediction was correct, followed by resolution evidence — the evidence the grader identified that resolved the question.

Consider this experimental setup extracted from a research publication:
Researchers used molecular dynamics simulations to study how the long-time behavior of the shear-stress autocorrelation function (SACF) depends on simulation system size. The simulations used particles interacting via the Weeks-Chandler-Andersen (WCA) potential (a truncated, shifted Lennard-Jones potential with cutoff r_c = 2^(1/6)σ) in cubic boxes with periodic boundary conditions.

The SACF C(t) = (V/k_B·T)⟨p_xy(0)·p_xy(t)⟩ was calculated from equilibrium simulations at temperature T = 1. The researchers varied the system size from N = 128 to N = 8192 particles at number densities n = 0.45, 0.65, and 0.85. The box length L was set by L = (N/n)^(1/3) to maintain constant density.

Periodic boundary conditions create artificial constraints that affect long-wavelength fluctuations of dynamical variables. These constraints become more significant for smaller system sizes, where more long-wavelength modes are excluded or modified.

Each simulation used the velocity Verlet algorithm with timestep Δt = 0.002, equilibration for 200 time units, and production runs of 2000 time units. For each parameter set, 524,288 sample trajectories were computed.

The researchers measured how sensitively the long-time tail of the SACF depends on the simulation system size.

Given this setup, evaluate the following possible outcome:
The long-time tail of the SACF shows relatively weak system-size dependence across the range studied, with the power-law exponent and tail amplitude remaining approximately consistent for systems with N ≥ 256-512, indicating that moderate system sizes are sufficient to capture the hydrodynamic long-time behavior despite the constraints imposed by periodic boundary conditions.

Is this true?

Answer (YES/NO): NO